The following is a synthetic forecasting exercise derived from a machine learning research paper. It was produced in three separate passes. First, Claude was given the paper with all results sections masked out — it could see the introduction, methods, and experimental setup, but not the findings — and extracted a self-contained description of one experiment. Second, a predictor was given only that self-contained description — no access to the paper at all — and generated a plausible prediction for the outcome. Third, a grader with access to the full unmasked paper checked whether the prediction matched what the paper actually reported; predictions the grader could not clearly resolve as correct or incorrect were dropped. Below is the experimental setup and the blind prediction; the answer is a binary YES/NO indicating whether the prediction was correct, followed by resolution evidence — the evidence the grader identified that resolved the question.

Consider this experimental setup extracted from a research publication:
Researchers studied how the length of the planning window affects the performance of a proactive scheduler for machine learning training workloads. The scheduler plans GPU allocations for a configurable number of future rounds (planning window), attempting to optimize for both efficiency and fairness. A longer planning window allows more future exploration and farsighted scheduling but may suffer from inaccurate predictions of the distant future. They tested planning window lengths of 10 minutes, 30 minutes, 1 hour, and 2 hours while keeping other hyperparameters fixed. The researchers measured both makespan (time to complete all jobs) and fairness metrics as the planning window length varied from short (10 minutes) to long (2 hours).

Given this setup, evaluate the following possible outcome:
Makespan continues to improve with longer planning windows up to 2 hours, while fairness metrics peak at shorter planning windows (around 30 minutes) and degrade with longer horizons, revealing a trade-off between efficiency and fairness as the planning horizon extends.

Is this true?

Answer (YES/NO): NO